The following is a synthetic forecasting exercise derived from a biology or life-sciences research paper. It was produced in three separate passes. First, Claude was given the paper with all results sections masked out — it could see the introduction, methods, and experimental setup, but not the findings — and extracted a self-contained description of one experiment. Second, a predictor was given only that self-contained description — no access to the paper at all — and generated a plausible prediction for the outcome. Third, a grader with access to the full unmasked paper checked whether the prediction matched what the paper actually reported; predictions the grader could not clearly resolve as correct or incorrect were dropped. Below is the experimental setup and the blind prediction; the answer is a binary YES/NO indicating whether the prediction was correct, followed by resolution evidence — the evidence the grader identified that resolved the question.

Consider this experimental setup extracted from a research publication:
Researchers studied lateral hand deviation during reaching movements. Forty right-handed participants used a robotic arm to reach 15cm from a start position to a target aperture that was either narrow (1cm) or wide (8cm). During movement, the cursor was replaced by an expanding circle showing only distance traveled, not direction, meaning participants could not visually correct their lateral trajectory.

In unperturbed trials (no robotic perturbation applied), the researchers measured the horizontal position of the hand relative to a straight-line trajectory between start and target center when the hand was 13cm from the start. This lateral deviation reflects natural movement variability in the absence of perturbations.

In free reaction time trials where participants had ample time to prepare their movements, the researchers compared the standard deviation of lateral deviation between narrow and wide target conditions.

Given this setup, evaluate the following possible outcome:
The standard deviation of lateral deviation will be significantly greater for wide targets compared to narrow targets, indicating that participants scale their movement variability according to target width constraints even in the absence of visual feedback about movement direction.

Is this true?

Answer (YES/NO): NO